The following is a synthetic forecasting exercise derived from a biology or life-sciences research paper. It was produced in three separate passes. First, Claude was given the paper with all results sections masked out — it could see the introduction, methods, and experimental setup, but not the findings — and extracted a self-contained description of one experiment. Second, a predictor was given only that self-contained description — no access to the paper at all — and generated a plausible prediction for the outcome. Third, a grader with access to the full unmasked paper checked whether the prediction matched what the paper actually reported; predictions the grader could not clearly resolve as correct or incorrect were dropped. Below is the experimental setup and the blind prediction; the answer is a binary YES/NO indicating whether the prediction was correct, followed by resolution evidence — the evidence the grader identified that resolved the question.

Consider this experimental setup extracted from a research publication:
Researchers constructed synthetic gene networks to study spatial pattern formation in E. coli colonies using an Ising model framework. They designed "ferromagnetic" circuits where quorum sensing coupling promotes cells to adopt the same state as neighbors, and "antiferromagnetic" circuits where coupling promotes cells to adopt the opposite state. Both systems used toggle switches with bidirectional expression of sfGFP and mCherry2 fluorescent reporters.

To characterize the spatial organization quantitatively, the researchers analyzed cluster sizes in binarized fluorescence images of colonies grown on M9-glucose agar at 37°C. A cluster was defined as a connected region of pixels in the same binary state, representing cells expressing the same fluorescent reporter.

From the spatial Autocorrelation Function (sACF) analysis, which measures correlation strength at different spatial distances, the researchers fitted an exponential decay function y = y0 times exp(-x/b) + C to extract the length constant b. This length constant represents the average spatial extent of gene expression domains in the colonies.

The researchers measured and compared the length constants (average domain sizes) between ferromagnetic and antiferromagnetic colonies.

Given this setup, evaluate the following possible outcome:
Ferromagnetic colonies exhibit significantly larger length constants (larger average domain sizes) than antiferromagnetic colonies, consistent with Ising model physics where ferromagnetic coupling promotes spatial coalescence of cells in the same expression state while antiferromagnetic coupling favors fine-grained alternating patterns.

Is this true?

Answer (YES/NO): YES